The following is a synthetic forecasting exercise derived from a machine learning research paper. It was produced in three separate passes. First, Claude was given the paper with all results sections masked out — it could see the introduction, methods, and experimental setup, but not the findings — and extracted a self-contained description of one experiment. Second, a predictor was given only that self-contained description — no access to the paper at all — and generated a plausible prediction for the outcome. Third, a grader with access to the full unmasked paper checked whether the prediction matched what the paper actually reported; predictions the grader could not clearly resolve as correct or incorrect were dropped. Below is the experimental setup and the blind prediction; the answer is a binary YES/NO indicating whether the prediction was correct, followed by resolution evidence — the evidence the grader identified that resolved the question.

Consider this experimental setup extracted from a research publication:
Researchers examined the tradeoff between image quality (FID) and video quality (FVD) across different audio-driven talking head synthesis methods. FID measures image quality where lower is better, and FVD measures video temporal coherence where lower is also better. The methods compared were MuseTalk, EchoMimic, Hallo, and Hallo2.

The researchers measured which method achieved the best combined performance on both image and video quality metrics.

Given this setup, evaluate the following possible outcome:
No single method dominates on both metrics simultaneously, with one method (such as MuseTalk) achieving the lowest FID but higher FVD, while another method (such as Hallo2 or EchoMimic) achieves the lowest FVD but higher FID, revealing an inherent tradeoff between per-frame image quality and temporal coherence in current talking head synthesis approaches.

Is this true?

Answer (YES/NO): YES